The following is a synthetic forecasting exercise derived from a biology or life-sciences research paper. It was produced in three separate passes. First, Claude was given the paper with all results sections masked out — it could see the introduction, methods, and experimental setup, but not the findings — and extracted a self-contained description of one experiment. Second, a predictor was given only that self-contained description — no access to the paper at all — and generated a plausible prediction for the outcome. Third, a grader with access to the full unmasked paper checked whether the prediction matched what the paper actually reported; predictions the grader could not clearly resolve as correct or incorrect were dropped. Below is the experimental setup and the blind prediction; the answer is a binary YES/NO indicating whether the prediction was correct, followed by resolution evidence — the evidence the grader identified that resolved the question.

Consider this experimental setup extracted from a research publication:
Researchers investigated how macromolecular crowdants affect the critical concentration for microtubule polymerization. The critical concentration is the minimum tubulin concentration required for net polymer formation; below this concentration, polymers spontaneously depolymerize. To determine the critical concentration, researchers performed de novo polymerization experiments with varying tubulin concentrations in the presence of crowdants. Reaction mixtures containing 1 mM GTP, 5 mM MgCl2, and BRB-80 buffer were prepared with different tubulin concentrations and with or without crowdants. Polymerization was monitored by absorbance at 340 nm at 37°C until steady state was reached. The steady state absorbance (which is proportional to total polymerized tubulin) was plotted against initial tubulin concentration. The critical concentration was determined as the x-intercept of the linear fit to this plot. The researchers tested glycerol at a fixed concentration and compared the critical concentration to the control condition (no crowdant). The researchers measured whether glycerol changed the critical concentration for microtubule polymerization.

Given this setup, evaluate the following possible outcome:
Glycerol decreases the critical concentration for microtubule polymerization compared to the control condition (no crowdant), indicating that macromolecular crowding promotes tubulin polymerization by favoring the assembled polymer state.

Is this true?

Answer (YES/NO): YES